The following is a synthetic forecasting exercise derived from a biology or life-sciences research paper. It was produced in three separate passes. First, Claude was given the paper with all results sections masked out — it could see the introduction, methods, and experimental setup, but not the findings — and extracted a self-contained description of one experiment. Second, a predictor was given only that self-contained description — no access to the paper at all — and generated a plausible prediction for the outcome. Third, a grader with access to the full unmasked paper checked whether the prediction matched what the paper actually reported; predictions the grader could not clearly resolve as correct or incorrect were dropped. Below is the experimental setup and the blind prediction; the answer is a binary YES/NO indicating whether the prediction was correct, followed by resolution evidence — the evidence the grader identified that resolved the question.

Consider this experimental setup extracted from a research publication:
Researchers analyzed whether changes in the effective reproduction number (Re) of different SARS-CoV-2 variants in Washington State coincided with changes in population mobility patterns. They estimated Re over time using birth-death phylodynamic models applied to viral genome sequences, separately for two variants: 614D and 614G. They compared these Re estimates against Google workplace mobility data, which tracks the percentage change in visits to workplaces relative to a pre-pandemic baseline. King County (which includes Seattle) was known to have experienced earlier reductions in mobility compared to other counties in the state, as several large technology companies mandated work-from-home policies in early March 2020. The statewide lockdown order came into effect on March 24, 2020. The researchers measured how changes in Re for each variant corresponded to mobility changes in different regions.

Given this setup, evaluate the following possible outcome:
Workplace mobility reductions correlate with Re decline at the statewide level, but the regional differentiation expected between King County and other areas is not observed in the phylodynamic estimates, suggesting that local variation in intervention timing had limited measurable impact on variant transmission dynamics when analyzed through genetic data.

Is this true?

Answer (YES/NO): NO